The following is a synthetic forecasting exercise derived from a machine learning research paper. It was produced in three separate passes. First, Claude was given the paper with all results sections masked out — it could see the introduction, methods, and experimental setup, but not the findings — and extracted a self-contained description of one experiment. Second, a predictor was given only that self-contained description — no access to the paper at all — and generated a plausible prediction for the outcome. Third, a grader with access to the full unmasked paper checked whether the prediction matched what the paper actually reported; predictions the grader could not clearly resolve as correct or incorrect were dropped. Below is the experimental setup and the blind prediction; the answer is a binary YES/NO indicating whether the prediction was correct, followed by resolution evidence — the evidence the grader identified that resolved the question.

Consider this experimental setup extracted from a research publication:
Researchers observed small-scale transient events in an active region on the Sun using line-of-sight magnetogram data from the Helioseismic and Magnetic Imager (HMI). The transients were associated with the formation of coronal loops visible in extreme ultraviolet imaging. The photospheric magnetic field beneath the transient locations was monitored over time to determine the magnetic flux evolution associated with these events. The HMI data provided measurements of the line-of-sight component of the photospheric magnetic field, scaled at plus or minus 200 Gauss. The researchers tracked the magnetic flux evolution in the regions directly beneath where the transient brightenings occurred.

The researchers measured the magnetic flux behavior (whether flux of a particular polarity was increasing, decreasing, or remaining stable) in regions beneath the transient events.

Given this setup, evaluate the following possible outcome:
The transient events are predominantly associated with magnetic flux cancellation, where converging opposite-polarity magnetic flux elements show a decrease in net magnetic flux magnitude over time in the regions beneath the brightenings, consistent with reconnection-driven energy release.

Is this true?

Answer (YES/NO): YES